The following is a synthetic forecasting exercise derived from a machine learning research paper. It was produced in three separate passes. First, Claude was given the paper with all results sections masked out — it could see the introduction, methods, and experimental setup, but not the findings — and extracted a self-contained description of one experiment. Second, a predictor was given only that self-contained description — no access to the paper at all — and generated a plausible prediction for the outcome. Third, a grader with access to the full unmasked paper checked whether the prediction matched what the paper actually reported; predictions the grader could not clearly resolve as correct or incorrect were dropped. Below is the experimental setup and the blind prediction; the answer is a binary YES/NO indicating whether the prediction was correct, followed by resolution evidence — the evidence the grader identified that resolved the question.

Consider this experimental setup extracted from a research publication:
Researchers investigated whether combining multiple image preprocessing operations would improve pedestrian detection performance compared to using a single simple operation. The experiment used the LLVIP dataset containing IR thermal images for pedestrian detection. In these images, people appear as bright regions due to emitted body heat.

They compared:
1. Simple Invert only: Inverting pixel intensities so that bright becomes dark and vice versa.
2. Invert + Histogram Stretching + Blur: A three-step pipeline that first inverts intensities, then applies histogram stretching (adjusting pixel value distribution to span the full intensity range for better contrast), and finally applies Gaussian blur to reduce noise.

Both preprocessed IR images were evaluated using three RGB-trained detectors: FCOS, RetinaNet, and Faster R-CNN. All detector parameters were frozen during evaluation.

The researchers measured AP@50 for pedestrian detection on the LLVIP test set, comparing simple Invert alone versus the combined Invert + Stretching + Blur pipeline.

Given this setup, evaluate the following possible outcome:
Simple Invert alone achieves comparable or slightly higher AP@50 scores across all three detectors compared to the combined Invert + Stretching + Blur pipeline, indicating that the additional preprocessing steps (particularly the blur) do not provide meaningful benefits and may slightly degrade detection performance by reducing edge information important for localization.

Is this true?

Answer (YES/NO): YES